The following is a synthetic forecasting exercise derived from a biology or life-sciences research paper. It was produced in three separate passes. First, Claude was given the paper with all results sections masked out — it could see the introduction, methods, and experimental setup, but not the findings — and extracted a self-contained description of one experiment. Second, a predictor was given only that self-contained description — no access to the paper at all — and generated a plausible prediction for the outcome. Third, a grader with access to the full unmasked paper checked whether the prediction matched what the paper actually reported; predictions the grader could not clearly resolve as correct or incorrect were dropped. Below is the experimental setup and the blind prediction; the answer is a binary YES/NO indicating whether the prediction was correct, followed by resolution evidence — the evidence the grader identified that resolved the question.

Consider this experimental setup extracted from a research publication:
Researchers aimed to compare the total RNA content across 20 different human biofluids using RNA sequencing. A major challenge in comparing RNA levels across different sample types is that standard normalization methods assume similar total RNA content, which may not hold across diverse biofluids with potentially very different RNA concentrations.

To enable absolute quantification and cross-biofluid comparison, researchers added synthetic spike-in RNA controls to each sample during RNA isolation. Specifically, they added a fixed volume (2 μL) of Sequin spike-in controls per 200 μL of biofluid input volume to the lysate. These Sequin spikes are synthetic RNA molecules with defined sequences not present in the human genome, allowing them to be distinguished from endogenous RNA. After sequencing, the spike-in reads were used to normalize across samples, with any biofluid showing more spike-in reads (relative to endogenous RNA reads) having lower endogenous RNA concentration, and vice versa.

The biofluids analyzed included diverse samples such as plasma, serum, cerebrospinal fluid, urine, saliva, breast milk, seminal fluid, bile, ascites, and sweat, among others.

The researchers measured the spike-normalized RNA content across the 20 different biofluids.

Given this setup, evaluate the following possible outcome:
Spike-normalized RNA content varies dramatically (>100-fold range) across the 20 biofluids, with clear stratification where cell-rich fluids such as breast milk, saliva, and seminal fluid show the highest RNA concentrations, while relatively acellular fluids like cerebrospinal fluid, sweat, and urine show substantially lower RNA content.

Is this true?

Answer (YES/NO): NO